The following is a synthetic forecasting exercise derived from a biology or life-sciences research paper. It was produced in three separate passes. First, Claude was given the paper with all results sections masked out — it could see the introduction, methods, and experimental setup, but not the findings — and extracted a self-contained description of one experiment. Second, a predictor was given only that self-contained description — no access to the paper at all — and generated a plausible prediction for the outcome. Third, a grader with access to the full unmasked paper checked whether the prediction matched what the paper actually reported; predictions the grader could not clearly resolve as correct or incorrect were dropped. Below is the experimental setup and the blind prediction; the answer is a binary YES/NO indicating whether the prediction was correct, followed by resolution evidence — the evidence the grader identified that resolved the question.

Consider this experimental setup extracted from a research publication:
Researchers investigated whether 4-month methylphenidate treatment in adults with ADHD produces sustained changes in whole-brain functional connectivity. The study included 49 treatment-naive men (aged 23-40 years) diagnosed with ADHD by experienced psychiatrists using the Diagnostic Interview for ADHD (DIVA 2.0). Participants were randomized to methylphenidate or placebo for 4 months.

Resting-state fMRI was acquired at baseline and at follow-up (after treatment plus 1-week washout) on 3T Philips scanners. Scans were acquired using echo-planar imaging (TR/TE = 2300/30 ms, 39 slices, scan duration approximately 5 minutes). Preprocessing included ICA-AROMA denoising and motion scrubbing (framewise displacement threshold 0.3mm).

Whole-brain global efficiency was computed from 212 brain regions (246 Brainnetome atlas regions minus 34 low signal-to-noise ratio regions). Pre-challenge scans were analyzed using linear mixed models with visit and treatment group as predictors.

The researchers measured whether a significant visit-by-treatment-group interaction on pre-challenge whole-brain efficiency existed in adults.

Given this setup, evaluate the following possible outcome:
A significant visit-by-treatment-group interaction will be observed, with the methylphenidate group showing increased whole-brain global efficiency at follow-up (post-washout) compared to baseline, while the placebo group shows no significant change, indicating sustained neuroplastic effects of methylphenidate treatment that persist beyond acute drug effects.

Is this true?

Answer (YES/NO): YES